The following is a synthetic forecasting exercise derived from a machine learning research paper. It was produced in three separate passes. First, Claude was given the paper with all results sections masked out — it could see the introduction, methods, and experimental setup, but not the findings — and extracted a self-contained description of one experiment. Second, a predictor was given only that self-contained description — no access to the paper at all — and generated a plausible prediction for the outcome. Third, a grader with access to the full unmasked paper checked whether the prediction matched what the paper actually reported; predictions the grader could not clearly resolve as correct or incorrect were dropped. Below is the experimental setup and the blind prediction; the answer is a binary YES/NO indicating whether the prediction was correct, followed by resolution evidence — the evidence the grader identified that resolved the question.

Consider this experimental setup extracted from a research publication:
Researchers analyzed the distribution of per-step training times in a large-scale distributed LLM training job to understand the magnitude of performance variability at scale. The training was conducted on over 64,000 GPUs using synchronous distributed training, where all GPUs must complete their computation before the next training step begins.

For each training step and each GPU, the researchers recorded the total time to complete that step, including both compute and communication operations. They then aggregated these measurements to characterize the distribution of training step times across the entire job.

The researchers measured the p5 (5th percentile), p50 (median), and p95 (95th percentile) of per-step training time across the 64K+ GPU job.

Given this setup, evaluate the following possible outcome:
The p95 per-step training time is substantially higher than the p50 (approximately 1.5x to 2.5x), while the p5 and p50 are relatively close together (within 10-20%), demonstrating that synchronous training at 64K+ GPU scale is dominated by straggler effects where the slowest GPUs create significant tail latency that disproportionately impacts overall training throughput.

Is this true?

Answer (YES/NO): NO